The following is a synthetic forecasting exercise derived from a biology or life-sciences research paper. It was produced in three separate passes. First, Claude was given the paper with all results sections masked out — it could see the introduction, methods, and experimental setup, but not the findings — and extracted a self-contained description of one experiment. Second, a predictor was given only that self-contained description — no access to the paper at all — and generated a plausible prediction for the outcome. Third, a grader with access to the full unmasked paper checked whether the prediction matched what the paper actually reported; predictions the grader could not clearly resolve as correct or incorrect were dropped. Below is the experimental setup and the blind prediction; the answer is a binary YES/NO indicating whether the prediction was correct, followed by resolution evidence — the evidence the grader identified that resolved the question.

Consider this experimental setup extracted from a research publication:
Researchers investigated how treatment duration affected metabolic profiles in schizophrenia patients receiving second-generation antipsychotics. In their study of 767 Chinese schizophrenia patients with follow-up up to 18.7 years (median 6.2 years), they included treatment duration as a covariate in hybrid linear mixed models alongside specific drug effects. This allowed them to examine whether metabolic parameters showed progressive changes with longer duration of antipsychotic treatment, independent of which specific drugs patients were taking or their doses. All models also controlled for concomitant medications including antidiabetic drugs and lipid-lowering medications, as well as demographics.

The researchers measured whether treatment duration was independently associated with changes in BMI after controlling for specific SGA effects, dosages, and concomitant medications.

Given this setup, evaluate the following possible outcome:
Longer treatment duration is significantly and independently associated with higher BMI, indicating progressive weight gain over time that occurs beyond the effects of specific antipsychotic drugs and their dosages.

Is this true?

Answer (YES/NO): YES